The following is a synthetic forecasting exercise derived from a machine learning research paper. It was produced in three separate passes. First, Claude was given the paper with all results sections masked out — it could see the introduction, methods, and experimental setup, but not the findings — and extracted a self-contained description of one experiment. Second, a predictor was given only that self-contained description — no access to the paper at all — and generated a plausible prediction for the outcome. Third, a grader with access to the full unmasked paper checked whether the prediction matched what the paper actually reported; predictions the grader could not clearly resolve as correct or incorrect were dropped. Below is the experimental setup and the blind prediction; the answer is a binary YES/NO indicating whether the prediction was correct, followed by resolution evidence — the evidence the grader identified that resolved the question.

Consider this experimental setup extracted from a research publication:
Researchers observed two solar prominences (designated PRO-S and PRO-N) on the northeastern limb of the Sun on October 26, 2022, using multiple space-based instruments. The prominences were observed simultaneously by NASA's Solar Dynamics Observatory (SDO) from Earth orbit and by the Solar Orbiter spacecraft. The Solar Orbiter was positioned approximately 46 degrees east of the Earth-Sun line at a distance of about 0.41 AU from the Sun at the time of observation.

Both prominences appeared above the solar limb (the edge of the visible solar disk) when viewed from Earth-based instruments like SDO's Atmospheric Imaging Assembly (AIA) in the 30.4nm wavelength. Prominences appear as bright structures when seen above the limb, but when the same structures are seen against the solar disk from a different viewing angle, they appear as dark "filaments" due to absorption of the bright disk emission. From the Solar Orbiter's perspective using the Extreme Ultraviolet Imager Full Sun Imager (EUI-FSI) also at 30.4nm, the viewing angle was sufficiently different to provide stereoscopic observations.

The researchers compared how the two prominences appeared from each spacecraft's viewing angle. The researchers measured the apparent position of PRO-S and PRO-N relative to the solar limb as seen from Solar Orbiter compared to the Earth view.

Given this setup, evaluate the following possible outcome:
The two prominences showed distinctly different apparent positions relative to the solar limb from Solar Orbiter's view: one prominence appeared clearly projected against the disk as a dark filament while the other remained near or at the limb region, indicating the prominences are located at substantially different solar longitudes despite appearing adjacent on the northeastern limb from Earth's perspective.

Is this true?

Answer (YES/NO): YES